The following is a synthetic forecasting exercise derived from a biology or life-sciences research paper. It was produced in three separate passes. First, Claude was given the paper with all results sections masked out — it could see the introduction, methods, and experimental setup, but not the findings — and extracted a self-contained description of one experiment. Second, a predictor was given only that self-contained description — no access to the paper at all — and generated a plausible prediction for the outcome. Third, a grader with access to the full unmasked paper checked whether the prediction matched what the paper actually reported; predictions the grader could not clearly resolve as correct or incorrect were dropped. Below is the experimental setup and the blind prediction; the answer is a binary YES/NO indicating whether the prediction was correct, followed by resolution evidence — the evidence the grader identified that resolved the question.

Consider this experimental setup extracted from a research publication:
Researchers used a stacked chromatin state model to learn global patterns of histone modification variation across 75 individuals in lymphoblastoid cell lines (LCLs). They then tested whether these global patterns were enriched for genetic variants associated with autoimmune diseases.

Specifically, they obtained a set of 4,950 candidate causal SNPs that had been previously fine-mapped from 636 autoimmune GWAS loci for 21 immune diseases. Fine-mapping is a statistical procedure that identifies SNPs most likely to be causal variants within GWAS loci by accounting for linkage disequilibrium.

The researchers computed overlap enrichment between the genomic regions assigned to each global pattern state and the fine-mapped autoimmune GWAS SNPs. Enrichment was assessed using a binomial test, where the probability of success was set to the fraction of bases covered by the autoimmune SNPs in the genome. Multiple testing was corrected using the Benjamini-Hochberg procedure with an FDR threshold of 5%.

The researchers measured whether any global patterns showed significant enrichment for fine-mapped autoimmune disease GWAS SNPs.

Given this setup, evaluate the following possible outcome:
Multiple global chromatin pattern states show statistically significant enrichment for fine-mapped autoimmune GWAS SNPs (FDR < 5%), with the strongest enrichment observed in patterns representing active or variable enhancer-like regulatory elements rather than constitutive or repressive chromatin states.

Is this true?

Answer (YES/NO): NO